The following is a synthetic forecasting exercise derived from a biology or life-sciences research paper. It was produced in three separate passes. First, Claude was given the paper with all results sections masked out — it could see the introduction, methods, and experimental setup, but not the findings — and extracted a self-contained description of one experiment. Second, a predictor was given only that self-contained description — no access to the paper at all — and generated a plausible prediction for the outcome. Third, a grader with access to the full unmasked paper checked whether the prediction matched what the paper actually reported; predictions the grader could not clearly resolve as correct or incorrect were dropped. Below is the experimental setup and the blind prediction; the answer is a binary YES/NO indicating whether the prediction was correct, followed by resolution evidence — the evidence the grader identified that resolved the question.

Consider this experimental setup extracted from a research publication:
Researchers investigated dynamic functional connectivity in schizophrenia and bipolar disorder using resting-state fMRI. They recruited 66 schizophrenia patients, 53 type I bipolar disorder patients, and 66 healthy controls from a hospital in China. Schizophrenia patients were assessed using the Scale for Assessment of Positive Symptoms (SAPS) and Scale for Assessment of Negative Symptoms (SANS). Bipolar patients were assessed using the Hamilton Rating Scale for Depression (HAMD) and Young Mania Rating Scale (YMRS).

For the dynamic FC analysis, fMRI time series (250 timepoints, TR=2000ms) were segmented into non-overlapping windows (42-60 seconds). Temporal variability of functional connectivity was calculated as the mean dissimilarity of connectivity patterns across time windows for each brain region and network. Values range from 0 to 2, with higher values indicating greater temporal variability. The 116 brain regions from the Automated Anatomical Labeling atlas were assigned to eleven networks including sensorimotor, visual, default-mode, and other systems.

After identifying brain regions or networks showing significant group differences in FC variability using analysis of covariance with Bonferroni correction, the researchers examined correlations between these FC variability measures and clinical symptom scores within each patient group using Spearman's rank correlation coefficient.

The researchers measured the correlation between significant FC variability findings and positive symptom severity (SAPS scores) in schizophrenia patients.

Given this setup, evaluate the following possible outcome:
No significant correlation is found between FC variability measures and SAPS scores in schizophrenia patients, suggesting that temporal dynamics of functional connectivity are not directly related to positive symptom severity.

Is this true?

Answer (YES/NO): YES